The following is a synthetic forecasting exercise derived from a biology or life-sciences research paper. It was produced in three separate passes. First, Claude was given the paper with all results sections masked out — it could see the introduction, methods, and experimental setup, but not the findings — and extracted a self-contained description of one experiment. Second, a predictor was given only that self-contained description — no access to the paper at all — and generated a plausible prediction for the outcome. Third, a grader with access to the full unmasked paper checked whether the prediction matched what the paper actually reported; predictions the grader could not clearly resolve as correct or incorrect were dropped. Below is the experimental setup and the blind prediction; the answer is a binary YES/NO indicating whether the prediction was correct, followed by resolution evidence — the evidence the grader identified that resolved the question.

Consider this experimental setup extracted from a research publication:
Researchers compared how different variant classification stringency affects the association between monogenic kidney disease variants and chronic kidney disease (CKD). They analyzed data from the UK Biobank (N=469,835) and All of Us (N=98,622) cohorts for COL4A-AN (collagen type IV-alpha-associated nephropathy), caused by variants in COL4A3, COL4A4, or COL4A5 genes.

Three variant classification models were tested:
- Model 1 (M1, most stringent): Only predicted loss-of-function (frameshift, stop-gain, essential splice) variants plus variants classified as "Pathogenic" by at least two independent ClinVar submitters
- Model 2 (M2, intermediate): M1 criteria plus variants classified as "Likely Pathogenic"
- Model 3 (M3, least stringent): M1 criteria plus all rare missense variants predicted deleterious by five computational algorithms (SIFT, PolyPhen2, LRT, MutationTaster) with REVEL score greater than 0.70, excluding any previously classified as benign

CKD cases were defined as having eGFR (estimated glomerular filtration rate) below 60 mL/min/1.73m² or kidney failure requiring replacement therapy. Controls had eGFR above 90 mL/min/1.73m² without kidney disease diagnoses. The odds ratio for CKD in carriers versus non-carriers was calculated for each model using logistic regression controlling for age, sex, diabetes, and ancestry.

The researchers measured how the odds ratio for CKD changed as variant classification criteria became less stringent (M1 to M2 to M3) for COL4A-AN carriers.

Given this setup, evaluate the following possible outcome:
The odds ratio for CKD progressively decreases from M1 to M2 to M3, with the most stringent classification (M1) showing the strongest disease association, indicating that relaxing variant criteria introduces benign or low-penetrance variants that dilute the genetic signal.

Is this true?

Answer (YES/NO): NO